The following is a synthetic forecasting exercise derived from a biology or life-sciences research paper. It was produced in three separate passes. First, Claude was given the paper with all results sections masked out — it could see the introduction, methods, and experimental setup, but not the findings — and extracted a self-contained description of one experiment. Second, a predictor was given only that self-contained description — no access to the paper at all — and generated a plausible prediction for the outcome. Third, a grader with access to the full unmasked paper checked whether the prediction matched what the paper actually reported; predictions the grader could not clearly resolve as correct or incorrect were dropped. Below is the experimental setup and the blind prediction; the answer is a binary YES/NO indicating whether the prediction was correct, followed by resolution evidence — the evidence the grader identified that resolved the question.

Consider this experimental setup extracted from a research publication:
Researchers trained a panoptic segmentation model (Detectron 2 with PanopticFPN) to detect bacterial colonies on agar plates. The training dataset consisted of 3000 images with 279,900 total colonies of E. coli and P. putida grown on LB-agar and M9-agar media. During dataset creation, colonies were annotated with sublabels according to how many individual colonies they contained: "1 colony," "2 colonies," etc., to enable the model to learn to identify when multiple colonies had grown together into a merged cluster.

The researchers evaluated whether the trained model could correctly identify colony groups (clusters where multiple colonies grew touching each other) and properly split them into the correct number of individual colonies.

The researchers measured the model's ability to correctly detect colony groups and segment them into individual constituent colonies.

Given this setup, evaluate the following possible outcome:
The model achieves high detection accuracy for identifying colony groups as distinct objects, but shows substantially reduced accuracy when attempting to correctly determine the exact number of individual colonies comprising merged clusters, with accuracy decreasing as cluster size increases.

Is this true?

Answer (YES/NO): NO